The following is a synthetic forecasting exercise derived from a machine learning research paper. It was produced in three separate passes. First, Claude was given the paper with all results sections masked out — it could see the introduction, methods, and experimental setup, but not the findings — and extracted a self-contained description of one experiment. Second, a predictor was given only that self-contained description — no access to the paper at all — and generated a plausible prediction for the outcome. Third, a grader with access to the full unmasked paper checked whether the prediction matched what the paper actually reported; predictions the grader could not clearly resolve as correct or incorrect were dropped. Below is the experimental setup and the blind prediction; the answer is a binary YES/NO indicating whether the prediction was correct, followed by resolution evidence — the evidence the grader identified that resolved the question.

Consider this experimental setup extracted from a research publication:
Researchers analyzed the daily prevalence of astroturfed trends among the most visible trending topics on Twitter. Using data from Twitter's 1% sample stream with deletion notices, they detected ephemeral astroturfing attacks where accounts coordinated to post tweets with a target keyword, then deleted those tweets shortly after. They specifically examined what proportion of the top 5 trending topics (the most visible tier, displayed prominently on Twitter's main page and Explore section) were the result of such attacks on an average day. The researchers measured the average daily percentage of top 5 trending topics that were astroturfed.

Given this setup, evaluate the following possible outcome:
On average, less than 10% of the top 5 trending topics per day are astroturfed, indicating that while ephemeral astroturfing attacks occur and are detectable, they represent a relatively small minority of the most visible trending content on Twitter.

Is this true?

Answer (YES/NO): NO